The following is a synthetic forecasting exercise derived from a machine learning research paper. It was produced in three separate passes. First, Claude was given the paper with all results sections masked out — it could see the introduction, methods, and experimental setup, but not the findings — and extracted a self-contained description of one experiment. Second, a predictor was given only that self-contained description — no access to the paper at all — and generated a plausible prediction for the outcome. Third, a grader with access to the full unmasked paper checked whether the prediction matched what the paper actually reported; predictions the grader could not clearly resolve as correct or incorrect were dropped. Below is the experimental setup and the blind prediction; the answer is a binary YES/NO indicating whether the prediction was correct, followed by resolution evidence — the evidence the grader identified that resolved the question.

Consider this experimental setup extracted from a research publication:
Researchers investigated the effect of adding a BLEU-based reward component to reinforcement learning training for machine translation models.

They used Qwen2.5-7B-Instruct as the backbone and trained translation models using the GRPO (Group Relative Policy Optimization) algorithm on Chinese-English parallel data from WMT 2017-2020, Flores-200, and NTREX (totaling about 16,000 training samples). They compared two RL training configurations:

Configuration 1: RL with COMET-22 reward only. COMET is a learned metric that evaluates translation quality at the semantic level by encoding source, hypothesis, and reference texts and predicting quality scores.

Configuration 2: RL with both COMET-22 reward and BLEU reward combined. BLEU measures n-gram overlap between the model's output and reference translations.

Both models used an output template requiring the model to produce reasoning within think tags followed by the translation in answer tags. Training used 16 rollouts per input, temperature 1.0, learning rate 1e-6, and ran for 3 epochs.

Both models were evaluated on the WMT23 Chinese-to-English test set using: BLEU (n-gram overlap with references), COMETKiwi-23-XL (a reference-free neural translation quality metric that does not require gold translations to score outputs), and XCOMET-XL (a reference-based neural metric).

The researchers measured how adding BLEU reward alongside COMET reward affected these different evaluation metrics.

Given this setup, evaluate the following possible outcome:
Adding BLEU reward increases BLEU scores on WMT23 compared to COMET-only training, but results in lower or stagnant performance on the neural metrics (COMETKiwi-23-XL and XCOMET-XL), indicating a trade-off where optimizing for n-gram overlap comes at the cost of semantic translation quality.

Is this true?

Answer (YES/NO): YES